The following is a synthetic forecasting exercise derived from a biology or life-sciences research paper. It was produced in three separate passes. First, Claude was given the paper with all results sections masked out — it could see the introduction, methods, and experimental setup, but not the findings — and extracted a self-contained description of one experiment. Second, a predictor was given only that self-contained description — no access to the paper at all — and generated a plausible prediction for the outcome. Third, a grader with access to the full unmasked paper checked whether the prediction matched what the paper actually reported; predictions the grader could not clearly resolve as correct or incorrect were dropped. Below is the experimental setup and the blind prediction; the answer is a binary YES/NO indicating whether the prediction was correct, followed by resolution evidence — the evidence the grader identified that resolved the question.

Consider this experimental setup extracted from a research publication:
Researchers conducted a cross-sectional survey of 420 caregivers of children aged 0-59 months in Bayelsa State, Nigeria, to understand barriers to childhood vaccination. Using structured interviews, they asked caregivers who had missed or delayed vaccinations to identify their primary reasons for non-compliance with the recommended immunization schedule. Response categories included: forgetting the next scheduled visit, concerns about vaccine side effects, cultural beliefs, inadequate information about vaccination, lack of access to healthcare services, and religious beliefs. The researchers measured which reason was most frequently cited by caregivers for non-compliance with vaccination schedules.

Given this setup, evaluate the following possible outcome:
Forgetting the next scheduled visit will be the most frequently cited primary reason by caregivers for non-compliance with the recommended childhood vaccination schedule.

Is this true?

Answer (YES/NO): YES